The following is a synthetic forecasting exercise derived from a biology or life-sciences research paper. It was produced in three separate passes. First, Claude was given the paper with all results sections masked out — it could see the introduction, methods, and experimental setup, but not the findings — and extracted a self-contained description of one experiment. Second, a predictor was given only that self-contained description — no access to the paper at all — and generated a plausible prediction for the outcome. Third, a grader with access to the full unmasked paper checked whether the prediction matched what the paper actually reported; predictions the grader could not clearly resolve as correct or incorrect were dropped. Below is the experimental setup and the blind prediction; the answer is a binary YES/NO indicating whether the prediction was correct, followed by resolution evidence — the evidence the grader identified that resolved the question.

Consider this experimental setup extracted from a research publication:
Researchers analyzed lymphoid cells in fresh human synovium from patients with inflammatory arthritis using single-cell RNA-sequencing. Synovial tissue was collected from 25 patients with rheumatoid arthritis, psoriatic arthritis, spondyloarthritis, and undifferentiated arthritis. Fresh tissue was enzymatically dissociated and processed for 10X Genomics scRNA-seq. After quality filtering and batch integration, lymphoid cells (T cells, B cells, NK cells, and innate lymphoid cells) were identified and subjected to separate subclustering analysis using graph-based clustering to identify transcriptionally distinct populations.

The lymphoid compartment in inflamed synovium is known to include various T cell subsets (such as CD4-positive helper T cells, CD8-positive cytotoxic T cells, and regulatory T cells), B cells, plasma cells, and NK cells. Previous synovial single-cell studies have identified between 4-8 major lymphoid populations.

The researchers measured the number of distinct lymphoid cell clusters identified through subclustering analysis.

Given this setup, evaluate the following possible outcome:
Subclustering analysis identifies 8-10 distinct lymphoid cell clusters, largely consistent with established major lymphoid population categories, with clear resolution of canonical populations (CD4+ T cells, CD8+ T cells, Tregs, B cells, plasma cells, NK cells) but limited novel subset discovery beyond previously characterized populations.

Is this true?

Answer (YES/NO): NO